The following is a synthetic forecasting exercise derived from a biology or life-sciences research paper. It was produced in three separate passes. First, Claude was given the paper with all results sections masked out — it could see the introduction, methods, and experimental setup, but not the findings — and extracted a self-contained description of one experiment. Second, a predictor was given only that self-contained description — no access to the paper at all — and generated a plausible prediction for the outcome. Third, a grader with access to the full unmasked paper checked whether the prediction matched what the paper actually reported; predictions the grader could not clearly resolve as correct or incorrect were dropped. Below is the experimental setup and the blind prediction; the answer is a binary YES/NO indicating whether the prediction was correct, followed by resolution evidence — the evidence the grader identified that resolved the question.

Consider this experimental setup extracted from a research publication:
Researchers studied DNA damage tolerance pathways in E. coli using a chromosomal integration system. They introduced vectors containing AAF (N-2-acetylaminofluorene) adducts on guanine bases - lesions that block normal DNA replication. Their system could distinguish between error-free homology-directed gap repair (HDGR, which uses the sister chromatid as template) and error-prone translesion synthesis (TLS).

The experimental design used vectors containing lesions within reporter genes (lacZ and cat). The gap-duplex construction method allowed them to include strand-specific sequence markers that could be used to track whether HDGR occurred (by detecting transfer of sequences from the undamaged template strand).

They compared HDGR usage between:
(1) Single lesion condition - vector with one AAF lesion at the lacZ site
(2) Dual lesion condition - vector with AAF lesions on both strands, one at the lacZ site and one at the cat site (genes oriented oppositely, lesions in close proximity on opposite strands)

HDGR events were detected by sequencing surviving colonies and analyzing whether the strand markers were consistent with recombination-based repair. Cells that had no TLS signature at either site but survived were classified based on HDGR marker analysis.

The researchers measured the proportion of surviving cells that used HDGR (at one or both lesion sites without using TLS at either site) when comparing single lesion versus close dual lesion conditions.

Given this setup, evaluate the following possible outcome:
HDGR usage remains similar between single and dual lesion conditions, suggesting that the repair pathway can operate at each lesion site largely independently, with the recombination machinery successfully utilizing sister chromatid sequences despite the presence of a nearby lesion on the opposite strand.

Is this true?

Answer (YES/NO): NO